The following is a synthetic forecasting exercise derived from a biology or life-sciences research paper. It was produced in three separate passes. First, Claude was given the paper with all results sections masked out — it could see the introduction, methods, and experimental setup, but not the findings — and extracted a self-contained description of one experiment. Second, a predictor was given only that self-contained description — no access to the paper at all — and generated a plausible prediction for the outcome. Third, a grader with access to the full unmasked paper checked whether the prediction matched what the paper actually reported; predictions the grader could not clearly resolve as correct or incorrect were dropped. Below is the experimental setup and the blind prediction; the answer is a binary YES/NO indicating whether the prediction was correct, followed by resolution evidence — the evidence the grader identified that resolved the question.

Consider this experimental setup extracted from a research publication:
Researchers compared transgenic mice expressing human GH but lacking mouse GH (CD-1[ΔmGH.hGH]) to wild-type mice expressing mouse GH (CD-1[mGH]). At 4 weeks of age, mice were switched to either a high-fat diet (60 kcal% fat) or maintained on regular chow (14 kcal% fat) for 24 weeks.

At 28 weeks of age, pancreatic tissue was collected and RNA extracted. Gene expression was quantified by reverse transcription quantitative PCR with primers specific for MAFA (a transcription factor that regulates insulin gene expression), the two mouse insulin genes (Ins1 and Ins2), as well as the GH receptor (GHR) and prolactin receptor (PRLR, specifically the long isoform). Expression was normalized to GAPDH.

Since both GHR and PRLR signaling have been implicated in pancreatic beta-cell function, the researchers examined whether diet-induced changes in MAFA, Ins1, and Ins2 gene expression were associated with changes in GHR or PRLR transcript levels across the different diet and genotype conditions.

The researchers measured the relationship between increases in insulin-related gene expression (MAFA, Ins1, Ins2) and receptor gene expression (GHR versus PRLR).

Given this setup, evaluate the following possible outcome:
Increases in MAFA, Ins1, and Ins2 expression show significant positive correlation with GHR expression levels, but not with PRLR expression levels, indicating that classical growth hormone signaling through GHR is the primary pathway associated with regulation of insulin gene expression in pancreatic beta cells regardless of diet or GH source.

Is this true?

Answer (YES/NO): NO